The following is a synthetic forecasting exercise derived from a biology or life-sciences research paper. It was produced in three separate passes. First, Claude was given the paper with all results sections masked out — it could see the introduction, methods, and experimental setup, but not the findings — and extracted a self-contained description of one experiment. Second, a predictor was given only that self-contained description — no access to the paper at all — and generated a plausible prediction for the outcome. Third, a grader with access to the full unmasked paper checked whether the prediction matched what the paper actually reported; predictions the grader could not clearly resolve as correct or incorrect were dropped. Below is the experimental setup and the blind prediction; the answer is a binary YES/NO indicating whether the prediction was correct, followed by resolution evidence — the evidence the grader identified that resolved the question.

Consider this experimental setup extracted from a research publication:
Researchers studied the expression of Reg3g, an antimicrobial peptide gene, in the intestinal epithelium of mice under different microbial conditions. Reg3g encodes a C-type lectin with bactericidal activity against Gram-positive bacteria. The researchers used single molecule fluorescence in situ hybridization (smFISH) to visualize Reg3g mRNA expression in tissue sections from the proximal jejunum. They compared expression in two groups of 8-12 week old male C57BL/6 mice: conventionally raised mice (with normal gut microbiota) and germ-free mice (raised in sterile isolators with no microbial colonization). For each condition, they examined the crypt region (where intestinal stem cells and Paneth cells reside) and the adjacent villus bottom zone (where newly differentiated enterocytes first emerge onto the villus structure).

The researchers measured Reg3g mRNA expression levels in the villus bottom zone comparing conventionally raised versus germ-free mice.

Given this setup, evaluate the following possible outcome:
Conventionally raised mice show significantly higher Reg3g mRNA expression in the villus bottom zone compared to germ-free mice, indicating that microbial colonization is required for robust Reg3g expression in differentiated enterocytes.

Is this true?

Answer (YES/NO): YES